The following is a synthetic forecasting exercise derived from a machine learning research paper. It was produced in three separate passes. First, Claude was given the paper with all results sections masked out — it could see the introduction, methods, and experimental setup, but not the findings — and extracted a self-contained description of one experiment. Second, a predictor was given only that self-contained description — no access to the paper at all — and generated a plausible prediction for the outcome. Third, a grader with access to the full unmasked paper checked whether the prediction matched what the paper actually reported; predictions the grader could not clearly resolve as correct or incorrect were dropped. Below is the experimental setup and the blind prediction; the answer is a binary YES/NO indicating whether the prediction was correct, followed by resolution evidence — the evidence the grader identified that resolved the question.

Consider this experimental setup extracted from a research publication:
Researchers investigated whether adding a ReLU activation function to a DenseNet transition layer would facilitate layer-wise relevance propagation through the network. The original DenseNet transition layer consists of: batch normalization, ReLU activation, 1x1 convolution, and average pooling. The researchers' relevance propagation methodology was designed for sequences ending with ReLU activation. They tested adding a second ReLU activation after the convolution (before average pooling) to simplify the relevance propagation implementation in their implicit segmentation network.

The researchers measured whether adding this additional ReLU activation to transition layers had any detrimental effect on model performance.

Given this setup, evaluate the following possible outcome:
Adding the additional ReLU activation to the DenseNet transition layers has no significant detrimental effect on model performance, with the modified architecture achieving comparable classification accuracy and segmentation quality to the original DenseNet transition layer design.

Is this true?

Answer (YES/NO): YES